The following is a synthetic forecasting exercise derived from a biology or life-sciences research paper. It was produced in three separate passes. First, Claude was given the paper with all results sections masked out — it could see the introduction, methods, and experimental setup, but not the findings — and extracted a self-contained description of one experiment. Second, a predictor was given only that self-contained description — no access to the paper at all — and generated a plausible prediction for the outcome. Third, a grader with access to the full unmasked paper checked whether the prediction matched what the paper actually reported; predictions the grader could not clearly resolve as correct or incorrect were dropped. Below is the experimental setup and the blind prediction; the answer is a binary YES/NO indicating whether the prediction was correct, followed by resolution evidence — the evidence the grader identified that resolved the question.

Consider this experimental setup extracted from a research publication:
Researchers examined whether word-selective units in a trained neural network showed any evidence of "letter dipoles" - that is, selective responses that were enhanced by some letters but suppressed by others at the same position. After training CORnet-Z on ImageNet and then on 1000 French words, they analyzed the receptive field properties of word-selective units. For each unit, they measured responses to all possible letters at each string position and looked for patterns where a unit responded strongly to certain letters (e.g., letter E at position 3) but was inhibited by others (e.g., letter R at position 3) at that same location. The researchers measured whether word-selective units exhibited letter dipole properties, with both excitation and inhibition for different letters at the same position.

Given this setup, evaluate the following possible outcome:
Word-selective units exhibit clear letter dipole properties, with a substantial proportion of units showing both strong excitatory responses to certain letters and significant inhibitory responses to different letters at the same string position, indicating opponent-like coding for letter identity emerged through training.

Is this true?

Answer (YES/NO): YES